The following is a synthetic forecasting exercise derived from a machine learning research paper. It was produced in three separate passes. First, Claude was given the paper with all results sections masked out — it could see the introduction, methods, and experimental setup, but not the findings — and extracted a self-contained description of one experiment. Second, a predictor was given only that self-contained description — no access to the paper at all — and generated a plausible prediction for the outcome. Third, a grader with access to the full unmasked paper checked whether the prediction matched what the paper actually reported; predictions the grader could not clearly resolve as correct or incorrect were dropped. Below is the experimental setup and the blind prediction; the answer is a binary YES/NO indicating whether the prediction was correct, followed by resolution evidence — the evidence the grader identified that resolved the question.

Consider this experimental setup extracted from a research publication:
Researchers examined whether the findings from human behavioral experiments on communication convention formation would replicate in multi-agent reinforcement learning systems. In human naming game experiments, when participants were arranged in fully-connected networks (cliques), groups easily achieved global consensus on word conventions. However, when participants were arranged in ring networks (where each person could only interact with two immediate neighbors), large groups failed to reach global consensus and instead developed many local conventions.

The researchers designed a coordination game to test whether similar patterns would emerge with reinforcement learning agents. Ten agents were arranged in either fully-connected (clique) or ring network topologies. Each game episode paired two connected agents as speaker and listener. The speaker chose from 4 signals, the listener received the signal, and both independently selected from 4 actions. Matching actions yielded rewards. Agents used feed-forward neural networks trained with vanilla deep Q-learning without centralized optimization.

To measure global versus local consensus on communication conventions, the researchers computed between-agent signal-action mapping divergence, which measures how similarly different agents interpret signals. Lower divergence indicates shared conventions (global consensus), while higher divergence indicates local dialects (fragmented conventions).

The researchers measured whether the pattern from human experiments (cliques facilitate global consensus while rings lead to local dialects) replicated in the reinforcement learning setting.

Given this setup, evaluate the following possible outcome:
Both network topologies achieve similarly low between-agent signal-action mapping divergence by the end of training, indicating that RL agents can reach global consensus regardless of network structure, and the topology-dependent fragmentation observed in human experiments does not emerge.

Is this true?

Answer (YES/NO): NO